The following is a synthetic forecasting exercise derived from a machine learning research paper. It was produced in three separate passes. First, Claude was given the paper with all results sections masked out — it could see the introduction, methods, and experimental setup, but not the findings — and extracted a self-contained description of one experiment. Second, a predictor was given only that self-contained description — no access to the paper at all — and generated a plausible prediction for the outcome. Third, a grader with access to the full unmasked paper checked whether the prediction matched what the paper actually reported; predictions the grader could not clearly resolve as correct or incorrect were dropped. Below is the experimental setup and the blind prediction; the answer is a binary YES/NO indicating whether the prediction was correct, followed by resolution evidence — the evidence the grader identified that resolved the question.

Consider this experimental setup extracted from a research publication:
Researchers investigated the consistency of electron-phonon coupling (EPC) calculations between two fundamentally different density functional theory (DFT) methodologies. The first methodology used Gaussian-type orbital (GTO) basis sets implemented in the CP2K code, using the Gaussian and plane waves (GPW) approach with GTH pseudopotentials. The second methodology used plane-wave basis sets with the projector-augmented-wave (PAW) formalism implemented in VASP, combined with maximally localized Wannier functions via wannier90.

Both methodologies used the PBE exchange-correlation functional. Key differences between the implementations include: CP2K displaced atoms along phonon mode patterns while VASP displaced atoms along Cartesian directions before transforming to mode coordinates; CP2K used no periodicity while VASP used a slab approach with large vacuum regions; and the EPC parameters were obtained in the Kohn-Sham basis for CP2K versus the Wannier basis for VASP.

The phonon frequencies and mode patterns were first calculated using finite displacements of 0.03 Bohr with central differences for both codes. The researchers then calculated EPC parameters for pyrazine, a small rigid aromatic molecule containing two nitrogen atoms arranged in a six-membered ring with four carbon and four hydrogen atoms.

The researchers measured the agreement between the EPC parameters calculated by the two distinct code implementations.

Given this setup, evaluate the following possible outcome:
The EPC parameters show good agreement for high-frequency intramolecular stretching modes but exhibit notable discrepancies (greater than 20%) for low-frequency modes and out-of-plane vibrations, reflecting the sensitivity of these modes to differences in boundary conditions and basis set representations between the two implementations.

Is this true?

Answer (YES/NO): NO